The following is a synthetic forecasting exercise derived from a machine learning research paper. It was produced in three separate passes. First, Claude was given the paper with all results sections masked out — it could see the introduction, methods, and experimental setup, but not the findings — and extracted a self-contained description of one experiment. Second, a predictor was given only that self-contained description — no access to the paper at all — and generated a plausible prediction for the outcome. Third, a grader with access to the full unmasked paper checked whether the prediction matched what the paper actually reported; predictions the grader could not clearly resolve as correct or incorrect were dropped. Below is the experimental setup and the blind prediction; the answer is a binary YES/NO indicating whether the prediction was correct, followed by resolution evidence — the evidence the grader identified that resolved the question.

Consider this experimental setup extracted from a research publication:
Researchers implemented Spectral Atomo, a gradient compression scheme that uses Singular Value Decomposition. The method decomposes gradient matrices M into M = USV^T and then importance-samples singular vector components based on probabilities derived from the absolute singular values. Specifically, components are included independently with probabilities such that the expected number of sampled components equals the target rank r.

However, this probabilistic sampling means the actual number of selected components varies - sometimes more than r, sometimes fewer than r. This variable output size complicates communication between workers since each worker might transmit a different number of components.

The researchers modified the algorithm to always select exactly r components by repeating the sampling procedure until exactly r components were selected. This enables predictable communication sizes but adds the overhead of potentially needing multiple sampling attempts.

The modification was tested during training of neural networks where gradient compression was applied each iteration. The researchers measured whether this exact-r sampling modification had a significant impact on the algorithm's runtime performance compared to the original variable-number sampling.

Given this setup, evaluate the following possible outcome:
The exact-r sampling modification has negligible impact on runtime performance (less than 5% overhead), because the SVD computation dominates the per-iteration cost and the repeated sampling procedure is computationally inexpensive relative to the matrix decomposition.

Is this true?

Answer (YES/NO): YES